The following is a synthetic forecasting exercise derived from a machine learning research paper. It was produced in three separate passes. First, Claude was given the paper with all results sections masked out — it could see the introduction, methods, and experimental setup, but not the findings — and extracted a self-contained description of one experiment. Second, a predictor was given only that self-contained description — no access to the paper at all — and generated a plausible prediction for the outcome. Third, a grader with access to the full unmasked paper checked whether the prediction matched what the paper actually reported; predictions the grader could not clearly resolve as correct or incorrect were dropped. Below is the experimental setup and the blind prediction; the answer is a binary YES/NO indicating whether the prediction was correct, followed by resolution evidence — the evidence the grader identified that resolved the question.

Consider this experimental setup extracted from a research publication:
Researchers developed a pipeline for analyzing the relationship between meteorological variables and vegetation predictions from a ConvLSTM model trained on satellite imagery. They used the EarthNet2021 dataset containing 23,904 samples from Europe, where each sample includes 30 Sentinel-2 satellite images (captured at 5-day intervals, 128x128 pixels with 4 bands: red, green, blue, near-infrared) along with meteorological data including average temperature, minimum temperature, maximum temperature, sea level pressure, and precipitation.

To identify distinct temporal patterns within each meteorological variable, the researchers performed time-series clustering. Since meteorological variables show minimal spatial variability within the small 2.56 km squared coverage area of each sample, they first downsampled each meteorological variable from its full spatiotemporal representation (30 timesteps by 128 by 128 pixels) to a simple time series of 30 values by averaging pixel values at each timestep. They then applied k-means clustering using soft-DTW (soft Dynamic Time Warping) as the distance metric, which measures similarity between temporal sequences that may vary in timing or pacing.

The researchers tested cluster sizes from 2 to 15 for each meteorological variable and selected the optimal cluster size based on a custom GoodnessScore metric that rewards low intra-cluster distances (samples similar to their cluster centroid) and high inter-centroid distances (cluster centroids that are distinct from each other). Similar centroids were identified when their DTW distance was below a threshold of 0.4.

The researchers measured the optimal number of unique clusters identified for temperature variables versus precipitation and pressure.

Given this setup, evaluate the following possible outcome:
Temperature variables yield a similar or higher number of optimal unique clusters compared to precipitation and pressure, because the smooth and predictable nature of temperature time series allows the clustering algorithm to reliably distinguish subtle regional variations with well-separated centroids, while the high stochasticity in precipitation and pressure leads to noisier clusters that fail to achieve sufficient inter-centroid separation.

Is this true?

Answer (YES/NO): NO